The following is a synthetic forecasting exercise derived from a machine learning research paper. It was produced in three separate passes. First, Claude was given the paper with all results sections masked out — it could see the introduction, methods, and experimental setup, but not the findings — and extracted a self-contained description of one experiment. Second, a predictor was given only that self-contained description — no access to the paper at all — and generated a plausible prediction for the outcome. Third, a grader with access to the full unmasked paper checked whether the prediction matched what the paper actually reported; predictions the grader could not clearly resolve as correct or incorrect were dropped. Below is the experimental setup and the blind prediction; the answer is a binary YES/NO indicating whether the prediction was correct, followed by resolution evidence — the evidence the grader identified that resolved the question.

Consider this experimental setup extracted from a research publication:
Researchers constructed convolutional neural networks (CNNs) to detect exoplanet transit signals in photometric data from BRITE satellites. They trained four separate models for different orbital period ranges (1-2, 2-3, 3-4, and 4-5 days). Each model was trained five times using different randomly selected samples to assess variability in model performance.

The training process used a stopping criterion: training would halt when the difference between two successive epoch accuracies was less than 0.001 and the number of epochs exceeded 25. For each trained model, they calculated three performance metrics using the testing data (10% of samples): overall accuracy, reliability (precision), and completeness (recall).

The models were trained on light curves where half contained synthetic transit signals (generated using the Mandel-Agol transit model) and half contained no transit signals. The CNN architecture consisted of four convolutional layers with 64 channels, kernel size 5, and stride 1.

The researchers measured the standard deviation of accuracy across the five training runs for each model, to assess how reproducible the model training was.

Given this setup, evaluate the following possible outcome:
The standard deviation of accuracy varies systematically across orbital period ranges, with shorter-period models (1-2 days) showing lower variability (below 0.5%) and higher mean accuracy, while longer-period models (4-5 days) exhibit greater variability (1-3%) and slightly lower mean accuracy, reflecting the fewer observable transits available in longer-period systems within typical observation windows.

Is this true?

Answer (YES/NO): NO